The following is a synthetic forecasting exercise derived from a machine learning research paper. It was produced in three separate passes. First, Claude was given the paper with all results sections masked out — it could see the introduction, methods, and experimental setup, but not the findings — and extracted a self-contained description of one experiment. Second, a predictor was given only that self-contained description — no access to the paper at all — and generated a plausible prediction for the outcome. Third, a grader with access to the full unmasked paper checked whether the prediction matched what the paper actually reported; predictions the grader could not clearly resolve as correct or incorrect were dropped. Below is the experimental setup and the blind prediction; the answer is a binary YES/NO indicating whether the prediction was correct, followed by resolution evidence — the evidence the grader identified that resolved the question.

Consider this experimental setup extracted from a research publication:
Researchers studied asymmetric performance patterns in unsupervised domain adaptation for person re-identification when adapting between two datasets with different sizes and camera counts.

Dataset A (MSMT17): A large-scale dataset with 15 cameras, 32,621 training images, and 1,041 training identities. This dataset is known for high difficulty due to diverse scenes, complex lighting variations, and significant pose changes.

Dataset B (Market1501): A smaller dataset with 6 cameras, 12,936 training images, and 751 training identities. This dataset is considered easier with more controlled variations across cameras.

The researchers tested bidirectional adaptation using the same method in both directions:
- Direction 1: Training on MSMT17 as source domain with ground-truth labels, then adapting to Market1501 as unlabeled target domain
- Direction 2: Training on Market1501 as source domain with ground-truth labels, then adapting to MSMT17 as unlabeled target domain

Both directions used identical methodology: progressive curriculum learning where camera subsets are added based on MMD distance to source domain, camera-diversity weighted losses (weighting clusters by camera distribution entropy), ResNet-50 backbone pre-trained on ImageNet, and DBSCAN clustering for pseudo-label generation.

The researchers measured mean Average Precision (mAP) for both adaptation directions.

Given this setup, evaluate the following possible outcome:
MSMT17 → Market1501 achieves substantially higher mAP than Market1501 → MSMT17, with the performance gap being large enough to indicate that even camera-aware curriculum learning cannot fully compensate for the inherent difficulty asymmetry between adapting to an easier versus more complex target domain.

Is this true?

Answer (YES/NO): YES